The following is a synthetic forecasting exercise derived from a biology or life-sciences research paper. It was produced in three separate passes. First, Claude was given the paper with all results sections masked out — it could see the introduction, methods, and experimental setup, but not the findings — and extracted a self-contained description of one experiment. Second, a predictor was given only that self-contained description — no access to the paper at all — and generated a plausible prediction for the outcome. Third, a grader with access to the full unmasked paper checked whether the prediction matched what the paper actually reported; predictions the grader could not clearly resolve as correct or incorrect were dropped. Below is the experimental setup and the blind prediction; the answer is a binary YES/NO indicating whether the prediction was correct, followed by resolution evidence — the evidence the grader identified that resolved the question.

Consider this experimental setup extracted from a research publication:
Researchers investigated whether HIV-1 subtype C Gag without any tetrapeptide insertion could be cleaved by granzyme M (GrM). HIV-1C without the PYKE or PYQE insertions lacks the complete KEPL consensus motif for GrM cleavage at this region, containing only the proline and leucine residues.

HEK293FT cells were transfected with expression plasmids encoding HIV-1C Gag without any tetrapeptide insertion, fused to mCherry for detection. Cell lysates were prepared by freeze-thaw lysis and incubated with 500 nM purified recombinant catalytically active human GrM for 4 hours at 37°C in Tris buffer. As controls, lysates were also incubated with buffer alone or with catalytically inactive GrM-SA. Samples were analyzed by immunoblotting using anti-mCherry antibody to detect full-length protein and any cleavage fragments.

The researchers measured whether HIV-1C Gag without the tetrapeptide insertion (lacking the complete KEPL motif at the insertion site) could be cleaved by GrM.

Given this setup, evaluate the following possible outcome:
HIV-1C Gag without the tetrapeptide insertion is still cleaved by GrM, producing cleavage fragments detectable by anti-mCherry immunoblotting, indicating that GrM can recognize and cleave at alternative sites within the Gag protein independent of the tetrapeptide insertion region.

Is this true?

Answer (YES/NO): YES